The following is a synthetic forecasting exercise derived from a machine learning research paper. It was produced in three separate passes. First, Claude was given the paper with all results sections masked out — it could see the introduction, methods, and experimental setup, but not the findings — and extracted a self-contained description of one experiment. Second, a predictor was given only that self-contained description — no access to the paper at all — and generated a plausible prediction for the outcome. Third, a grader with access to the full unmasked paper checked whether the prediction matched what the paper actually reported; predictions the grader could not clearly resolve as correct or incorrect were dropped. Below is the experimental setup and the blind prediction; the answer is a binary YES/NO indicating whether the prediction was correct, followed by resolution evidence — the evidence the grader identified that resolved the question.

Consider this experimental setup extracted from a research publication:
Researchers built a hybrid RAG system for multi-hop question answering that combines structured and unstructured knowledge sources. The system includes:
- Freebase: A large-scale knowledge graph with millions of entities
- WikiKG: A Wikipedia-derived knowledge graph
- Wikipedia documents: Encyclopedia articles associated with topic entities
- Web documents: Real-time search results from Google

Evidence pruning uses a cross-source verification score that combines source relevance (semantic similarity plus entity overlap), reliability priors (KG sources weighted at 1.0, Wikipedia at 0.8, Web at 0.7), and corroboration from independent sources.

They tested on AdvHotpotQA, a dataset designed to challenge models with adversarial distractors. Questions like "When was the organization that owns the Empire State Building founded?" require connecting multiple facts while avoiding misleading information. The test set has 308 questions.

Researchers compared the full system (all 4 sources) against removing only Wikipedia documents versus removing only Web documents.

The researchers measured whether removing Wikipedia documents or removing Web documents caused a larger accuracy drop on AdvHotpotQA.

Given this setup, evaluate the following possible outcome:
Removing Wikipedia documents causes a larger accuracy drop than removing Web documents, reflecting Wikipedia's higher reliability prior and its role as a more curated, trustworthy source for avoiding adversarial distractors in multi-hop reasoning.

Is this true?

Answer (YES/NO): YES